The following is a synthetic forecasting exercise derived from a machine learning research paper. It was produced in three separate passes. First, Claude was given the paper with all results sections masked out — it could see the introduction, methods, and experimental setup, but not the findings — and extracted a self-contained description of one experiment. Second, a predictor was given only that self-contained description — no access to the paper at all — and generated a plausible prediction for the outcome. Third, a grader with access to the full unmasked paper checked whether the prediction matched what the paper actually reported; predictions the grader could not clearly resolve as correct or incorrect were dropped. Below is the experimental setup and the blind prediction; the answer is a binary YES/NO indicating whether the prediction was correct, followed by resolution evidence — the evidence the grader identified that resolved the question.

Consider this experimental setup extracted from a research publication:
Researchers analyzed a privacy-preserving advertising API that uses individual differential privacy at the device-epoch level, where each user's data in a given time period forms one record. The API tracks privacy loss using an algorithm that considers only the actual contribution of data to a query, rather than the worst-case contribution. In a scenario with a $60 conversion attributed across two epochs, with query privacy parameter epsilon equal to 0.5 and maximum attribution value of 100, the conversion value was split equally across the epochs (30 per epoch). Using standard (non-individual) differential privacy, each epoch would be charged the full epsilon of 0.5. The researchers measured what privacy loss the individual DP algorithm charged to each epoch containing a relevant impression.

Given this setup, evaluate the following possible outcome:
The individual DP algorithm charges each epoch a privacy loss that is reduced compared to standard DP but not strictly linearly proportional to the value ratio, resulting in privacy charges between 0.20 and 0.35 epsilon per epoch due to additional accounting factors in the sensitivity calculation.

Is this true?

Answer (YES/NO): NO